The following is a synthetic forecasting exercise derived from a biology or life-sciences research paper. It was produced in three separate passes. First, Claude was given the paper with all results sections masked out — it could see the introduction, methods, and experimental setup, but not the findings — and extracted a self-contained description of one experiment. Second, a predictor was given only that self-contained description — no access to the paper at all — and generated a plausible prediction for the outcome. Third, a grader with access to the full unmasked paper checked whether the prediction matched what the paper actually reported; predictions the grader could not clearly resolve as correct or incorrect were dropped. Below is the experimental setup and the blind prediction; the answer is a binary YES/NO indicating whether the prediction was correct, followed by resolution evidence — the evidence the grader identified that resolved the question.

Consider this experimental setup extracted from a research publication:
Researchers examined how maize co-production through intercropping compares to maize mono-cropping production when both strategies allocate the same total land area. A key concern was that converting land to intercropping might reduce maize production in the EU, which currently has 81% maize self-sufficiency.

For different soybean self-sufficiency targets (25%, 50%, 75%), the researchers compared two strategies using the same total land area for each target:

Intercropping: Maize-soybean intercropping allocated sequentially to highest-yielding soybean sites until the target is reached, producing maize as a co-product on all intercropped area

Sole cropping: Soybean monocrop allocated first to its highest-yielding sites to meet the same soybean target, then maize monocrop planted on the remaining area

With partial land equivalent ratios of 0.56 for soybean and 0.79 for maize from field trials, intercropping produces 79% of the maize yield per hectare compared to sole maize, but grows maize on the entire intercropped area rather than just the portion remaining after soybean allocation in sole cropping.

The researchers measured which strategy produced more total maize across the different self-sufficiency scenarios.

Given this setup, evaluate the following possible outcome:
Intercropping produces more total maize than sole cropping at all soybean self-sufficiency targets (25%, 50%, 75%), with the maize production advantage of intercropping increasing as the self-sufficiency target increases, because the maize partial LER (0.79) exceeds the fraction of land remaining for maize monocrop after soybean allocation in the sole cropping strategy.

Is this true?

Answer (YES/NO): NO